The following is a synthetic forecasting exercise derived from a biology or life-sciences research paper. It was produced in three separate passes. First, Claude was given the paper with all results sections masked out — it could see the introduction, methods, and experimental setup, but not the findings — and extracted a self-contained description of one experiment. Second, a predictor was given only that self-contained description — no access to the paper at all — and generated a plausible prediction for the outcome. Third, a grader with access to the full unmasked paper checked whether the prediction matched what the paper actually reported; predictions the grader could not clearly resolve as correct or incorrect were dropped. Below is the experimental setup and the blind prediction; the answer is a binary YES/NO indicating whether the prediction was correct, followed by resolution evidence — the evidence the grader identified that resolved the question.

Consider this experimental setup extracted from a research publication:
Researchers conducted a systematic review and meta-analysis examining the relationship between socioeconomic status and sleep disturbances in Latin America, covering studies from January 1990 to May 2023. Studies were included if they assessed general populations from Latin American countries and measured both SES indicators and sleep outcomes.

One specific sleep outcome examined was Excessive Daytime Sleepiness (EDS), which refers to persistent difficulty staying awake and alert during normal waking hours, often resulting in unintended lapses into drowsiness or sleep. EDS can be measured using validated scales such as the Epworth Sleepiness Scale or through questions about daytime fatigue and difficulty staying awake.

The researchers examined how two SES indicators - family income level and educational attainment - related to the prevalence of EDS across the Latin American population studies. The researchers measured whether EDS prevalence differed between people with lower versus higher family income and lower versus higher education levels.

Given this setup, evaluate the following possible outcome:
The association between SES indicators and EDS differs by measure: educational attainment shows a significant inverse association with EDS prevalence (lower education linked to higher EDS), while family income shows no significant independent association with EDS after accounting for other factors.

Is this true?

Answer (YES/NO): NO